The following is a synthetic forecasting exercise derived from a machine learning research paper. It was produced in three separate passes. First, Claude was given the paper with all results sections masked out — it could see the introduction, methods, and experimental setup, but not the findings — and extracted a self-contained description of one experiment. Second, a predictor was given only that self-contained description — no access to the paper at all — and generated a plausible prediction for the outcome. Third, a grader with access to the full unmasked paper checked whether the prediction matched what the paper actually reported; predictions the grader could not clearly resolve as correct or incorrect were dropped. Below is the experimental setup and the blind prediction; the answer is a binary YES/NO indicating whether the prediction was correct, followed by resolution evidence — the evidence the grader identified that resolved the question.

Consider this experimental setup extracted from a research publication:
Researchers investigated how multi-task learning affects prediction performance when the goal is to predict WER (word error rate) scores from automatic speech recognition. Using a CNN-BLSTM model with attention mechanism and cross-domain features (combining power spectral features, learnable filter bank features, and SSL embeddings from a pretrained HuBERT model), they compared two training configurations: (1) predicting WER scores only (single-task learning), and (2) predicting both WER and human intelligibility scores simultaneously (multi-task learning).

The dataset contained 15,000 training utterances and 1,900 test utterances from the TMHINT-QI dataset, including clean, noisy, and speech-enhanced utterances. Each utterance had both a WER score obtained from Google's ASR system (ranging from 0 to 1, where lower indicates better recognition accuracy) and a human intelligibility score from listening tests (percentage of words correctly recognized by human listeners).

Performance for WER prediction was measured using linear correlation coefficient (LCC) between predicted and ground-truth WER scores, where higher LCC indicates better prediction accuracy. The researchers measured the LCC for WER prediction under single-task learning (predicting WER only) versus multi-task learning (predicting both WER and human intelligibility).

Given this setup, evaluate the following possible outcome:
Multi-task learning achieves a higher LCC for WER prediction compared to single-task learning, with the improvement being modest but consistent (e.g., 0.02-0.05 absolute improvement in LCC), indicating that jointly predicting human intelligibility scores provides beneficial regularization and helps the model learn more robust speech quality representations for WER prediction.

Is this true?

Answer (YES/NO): NO